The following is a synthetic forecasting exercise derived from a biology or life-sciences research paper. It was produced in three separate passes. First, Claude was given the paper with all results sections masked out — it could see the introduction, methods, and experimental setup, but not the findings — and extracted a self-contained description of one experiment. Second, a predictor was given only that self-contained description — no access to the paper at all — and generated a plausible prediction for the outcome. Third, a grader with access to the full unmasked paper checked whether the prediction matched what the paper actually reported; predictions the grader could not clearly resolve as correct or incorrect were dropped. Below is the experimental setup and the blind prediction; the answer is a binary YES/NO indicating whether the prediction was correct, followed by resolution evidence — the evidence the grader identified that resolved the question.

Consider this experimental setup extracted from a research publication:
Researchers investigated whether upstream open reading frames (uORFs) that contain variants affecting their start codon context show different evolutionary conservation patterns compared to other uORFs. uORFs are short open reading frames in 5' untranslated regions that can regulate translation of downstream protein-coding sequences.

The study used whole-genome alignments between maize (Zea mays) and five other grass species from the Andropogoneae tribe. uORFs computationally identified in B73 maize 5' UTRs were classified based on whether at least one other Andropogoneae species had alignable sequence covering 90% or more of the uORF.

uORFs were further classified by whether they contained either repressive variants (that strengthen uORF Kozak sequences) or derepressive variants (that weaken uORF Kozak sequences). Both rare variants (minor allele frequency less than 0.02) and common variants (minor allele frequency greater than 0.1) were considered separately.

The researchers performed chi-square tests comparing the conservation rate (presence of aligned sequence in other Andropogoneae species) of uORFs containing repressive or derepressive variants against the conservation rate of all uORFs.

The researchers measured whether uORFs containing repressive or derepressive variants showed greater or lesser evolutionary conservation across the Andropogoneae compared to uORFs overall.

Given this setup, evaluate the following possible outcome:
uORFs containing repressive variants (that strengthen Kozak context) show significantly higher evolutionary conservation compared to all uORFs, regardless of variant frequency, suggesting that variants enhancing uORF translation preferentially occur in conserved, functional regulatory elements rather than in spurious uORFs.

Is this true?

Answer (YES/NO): NO